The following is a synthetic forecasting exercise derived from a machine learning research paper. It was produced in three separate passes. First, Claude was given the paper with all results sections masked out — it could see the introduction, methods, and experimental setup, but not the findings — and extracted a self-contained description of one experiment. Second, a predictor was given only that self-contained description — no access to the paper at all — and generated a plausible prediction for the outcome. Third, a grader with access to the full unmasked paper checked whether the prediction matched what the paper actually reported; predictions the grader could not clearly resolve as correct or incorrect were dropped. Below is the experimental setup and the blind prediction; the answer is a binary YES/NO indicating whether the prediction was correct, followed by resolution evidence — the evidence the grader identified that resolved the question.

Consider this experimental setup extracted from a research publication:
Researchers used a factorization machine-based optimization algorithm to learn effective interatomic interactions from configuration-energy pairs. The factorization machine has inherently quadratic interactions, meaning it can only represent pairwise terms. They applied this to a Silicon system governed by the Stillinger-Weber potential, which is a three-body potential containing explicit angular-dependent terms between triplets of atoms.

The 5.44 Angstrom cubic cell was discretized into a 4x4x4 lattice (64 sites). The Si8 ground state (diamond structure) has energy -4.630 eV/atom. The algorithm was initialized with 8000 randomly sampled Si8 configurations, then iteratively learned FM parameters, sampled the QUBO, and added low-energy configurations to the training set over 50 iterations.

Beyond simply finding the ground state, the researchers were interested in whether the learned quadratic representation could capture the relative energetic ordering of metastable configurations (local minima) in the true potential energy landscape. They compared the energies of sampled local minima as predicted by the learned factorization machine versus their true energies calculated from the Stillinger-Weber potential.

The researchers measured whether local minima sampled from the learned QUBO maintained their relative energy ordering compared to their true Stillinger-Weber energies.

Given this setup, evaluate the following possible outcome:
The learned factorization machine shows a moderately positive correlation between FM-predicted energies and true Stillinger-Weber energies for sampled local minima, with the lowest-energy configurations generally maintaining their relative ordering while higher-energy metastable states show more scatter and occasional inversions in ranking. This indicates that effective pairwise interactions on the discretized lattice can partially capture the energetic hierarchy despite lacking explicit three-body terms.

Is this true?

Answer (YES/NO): YES